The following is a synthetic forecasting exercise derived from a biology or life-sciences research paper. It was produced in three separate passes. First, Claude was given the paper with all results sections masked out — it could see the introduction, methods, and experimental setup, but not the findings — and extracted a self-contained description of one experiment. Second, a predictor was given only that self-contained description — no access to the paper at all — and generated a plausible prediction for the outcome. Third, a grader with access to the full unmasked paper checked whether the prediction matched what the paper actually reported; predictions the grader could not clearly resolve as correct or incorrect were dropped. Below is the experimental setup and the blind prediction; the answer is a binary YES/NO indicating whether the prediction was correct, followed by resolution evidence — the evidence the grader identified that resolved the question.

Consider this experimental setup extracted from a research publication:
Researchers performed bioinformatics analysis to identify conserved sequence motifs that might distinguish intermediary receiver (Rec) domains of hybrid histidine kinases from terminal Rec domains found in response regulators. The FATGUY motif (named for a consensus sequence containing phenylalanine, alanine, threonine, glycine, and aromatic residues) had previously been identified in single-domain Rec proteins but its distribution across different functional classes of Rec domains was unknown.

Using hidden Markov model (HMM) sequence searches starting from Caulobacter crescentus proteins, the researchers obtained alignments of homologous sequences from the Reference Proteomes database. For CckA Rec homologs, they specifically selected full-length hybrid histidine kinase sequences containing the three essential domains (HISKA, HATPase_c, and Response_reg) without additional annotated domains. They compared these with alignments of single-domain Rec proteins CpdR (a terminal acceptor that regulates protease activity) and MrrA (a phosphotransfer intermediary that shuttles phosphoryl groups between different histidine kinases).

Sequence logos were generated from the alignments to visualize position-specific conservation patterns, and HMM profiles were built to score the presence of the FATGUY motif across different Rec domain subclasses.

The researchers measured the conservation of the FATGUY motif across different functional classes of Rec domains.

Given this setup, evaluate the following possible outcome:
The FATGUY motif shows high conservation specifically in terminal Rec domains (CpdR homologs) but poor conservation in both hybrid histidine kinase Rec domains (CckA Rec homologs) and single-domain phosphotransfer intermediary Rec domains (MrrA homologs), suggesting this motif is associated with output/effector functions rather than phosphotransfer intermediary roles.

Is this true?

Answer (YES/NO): NO